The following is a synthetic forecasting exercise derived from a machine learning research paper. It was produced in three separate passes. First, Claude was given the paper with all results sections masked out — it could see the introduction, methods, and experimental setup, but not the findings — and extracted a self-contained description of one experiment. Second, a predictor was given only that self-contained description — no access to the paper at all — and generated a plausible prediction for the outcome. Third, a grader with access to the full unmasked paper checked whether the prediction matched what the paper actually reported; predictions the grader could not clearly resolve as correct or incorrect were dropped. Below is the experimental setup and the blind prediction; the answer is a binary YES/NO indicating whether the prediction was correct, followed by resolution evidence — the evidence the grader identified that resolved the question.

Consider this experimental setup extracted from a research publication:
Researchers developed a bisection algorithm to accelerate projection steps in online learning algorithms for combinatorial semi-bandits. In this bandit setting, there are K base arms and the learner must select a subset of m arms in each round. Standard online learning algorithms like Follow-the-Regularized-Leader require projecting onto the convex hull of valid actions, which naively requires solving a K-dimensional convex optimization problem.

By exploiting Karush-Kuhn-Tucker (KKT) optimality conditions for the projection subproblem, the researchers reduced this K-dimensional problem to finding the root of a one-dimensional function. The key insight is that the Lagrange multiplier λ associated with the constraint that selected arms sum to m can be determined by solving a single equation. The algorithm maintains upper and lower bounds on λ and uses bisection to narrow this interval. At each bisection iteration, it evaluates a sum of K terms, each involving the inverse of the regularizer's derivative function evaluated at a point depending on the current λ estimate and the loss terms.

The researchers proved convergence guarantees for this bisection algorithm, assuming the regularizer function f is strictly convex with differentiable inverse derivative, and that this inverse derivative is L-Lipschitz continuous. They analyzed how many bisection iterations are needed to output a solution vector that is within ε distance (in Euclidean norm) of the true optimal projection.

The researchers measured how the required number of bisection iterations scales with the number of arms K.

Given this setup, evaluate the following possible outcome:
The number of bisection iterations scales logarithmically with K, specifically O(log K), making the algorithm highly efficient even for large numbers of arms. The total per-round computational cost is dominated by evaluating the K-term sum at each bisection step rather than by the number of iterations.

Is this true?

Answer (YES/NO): YES